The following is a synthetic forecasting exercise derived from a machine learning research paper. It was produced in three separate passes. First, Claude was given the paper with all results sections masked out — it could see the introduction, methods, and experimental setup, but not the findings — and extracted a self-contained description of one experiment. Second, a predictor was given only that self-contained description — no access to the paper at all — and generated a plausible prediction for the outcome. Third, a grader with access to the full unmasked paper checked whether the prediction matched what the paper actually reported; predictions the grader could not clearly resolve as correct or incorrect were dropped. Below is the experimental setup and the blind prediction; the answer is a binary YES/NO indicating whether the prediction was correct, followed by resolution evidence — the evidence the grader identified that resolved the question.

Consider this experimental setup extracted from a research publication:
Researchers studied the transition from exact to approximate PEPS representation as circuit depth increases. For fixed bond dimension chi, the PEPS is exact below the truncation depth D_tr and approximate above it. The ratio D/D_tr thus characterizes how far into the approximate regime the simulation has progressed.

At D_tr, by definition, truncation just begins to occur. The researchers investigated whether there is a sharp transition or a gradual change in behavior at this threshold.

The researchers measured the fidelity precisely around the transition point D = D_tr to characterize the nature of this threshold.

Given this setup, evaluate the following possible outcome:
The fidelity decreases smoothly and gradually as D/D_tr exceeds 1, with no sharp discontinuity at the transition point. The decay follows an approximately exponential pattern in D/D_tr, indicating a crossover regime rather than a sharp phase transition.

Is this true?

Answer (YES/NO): NO